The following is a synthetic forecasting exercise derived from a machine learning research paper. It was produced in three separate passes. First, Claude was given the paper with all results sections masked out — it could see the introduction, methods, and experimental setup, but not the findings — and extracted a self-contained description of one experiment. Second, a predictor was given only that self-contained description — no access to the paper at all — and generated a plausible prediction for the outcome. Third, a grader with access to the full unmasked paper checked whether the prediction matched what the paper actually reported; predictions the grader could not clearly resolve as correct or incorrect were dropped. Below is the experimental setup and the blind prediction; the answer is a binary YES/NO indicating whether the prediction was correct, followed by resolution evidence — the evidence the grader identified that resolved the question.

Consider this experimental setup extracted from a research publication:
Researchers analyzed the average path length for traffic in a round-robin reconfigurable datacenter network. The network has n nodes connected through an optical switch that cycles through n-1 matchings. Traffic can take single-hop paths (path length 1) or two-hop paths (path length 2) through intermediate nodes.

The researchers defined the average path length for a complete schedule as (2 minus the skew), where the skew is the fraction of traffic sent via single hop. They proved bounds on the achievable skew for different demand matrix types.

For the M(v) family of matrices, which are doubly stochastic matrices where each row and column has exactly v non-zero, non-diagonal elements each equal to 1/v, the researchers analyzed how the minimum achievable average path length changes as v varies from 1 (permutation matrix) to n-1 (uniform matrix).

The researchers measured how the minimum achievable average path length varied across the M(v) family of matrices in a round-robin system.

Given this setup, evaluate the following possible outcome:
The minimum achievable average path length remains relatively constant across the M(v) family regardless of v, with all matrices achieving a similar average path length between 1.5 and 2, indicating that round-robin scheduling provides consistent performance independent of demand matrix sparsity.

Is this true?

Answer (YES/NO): NO